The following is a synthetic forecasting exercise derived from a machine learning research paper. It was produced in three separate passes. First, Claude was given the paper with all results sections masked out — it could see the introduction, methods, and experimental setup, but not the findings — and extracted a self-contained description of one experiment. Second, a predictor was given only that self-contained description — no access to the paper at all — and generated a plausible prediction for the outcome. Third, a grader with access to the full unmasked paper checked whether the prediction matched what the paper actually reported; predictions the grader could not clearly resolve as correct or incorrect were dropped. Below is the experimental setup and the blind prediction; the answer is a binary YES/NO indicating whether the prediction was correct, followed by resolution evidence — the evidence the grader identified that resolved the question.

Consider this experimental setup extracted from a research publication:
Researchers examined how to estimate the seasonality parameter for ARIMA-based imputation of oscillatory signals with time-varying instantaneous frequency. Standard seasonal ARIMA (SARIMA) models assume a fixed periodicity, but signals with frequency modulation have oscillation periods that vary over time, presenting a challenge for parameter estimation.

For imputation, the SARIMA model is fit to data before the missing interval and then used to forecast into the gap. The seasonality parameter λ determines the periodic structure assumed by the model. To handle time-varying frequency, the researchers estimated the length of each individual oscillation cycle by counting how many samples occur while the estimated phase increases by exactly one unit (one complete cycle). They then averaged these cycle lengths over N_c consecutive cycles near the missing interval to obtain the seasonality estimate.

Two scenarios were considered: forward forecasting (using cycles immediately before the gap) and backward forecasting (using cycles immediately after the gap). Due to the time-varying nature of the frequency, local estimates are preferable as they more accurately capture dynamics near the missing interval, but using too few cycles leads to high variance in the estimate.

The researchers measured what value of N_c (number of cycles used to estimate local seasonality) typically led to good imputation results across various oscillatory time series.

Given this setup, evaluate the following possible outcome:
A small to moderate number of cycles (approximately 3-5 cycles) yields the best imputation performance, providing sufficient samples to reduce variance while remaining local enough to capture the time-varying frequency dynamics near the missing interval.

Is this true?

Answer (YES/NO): YES